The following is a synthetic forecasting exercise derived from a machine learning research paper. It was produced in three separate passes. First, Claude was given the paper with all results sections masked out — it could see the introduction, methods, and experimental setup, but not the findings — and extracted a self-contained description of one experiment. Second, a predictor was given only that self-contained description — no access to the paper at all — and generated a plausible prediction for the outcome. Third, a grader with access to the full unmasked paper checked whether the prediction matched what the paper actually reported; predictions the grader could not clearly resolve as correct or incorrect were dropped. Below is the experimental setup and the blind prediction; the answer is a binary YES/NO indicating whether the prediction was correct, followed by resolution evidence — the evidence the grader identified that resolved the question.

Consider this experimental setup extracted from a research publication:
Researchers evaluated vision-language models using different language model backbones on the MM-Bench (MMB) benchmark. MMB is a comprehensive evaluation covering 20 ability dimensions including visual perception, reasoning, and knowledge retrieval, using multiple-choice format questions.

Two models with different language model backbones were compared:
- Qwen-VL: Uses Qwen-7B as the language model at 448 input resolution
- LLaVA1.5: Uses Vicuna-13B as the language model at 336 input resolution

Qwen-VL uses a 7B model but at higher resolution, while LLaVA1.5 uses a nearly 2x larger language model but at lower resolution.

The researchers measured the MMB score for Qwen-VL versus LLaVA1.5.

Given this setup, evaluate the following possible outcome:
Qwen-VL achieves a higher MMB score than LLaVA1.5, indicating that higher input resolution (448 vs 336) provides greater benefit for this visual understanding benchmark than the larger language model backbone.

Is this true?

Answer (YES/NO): NO